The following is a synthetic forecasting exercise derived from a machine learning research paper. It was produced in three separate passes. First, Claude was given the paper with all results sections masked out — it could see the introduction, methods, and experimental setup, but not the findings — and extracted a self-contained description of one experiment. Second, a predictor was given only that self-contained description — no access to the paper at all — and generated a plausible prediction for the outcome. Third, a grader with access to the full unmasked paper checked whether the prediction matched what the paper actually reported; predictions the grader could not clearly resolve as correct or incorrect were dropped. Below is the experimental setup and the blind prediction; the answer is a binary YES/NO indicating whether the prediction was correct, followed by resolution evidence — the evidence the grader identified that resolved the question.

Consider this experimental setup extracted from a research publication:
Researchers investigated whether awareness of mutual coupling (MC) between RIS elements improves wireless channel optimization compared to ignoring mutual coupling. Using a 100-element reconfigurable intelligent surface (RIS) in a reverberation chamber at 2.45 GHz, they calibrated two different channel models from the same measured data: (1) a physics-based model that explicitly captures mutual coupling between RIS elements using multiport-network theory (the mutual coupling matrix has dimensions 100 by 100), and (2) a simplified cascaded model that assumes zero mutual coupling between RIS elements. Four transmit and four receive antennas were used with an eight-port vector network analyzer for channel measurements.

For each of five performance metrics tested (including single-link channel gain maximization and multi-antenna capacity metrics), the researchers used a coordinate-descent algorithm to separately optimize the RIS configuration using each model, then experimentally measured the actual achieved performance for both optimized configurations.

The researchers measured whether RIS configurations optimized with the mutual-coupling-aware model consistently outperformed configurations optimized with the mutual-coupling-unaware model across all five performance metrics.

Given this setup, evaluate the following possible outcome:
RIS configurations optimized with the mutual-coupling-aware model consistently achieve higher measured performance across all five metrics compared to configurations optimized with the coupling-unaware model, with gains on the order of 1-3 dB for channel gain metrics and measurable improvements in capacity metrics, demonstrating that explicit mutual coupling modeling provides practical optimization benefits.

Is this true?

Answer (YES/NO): NO